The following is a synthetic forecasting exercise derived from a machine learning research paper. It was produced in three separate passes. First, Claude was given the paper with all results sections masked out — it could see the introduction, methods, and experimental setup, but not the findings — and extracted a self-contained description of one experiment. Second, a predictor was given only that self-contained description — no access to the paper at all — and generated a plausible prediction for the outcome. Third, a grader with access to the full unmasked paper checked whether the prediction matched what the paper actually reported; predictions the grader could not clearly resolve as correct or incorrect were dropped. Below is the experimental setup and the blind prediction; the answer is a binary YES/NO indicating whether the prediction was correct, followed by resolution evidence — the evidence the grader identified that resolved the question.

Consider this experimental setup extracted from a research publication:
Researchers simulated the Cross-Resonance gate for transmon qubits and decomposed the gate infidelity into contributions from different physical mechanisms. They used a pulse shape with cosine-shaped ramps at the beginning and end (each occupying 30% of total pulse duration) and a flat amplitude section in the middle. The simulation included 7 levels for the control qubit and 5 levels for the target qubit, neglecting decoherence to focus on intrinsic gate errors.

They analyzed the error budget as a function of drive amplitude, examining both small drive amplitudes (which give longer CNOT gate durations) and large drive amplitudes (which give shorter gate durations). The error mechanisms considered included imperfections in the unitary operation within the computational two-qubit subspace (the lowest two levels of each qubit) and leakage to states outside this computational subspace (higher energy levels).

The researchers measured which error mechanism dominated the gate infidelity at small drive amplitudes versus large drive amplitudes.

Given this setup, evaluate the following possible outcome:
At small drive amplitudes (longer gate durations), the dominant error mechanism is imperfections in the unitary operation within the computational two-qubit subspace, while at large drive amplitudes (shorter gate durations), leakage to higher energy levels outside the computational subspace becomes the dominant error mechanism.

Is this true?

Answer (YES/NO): YES